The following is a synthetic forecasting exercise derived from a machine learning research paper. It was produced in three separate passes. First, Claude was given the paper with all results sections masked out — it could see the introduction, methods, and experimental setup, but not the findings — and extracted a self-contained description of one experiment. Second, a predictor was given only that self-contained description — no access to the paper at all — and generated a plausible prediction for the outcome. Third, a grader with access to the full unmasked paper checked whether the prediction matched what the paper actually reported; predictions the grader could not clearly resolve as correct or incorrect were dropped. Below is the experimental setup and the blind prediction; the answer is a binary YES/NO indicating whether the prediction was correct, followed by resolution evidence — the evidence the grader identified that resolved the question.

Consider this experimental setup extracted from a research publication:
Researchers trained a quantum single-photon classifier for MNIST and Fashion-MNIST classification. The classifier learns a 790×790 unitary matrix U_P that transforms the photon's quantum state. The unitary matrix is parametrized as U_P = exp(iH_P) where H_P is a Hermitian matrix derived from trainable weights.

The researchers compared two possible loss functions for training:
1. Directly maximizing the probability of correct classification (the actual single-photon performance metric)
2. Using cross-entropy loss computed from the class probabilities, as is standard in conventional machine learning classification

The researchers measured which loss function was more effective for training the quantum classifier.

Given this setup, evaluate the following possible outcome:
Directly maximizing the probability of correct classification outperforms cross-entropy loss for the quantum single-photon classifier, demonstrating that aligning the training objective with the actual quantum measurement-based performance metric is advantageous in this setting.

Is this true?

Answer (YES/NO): NO